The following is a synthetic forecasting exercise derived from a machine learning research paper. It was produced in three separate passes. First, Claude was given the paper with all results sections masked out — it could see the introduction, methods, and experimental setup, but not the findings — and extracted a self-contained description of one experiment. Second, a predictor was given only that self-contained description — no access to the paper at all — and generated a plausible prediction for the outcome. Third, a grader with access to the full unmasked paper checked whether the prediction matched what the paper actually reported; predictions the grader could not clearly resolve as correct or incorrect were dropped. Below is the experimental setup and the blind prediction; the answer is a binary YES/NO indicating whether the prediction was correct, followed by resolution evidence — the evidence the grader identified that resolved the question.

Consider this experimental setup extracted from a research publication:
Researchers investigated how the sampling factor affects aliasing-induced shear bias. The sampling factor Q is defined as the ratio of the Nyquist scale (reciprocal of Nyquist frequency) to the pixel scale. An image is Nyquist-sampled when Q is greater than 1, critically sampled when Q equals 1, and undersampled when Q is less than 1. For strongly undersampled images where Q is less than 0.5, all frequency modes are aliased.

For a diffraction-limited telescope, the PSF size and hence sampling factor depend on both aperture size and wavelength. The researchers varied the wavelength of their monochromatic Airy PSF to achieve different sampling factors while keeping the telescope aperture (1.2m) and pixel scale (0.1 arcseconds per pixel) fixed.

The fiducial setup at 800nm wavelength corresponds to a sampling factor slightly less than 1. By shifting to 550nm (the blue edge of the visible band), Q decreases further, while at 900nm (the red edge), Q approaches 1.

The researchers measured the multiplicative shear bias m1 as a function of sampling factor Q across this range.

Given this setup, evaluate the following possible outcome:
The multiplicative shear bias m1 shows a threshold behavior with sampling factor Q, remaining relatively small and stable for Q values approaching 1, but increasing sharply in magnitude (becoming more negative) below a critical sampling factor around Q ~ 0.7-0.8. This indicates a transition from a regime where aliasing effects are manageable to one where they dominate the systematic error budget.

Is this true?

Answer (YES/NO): NO